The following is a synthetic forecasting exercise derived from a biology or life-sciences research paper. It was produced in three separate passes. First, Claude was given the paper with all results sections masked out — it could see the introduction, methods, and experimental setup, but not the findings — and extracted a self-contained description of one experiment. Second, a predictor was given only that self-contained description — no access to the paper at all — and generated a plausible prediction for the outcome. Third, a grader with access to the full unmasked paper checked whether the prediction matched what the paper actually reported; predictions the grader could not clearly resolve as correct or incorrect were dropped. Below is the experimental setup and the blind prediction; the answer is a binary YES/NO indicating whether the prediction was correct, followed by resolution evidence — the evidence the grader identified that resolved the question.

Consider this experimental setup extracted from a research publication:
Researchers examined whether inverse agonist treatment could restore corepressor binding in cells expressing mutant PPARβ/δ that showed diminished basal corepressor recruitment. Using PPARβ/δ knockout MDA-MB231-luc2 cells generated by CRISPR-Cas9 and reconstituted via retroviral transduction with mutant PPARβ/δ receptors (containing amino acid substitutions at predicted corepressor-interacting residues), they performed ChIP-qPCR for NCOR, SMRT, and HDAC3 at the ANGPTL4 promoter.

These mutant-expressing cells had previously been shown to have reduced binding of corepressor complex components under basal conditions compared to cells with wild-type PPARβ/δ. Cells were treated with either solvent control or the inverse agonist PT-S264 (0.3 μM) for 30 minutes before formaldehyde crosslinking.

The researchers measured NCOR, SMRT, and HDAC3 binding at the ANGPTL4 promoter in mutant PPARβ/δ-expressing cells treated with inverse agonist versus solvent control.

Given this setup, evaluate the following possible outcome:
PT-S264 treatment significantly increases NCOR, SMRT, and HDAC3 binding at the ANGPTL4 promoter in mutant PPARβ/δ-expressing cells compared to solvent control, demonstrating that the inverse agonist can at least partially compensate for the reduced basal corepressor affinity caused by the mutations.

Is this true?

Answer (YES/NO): YES